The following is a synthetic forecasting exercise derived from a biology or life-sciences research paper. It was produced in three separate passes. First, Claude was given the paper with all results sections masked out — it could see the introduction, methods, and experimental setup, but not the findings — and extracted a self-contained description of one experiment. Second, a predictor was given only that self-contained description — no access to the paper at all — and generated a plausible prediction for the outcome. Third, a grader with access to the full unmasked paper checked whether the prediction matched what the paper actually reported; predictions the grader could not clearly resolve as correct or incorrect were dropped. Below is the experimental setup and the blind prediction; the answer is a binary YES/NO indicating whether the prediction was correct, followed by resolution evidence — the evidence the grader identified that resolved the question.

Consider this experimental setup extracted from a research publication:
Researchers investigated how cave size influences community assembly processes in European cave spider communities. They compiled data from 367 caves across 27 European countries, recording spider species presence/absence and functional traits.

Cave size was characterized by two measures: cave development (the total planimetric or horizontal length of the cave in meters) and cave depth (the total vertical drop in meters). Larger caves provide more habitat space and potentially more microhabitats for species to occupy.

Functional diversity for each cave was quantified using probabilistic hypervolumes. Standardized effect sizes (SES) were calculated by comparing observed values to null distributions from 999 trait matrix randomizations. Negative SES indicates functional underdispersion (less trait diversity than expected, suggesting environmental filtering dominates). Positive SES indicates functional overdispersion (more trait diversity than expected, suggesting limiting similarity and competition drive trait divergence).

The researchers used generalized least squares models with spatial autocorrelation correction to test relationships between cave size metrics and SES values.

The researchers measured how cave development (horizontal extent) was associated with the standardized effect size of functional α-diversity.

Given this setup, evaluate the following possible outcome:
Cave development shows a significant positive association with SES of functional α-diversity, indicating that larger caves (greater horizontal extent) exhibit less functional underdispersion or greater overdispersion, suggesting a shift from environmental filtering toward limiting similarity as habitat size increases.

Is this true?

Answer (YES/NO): NO